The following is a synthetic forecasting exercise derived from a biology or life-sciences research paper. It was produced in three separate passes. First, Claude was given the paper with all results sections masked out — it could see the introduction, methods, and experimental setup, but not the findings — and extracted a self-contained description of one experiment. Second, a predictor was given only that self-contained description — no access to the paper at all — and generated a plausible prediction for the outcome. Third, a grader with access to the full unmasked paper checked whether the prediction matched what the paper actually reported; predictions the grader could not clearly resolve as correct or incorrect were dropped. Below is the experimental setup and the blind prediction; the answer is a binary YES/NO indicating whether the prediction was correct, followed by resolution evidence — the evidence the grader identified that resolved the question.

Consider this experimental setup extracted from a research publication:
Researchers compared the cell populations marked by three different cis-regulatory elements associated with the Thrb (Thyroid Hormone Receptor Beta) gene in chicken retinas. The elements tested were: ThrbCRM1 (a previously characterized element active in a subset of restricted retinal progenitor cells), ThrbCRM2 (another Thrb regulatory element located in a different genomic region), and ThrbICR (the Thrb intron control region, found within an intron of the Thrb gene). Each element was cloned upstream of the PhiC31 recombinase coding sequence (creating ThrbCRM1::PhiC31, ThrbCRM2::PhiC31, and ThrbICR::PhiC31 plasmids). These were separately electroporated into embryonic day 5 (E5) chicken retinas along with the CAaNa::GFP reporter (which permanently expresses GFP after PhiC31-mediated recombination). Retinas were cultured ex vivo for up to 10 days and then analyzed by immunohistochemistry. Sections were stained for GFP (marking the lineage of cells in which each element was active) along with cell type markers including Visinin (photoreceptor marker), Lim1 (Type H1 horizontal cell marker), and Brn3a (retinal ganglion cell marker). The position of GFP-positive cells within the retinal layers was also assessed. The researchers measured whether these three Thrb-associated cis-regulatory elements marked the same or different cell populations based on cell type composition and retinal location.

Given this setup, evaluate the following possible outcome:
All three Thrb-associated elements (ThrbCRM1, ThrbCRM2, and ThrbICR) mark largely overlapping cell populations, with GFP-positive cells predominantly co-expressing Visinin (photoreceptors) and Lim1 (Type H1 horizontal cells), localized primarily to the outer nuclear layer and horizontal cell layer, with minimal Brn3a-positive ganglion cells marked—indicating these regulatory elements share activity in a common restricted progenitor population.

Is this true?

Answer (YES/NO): NO